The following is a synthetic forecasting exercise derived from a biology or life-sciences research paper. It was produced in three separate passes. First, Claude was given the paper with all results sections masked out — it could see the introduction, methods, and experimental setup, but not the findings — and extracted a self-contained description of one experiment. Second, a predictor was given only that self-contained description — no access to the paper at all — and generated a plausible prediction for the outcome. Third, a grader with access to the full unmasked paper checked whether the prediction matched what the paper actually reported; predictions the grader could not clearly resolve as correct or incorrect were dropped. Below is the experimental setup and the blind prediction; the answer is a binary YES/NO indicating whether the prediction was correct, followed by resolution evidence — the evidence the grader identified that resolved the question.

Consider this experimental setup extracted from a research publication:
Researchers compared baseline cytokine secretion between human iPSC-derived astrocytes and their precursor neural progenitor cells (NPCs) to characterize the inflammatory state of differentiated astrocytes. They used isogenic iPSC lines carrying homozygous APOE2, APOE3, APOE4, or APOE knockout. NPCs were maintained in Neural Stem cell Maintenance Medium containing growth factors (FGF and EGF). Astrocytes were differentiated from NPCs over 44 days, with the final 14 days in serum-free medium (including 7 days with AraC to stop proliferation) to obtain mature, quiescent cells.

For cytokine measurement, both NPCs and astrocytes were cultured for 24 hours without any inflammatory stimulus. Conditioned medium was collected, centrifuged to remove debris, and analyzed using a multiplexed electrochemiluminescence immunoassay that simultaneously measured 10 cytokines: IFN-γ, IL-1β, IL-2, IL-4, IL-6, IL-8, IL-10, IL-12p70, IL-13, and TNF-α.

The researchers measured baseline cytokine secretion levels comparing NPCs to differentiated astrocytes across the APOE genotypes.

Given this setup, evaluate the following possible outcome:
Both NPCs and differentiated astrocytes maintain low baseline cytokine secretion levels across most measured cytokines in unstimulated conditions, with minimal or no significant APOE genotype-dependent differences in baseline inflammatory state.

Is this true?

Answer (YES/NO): NO